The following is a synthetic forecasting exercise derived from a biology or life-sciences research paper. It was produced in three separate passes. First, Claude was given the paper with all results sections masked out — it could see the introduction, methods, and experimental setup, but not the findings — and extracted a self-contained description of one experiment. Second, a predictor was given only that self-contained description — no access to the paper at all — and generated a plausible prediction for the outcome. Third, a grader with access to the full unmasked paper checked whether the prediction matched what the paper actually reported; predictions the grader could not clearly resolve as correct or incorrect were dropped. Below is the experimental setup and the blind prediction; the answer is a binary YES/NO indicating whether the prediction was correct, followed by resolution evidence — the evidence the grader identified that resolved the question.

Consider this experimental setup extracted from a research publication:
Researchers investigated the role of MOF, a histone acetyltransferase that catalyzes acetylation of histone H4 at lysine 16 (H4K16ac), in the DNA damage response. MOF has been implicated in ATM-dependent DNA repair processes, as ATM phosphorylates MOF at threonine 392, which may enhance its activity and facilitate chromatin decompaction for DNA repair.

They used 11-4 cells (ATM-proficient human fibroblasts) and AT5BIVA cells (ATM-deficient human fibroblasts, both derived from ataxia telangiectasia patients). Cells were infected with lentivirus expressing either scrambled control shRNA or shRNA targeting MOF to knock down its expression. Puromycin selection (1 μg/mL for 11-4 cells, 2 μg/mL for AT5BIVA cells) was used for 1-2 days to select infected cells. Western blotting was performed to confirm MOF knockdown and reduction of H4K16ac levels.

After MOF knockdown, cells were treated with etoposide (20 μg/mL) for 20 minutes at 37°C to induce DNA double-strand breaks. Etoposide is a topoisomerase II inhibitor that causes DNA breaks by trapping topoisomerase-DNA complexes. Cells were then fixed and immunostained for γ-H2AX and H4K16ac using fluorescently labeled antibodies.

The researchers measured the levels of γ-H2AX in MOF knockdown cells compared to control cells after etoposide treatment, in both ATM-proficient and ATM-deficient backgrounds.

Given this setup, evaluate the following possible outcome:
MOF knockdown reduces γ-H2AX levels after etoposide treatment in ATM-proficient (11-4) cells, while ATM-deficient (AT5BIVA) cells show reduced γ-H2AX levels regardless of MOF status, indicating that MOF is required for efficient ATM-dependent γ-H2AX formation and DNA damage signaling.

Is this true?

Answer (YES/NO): NO